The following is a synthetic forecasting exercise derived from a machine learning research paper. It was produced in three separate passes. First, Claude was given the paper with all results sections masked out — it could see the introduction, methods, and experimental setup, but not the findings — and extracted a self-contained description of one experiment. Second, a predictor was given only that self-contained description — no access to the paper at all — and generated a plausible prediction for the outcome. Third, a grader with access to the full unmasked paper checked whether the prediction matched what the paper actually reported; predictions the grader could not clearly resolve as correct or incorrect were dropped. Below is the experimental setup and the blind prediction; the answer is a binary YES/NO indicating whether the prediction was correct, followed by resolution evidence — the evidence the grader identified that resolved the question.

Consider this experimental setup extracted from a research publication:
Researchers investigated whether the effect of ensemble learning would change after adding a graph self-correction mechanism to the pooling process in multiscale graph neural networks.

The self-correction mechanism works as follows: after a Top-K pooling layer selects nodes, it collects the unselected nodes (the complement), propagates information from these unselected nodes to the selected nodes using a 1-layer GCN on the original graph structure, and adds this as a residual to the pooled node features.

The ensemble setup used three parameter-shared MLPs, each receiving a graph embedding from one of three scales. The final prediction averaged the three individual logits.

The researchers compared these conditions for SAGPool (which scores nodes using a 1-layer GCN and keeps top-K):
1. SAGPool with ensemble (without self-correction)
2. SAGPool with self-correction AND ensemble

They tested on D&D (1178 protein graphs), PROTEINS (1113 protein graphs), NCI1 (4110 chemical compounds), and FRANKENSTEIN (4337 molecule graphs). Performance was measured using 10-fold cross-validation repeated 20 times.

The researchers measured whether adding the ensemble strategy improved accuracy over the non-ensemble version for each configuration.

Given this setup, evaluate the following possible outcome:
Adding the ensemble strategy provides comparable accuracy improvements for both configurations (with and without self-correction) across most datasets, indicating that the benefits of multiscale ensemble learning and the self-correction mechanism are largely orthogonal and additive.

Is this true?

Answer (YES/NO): NO